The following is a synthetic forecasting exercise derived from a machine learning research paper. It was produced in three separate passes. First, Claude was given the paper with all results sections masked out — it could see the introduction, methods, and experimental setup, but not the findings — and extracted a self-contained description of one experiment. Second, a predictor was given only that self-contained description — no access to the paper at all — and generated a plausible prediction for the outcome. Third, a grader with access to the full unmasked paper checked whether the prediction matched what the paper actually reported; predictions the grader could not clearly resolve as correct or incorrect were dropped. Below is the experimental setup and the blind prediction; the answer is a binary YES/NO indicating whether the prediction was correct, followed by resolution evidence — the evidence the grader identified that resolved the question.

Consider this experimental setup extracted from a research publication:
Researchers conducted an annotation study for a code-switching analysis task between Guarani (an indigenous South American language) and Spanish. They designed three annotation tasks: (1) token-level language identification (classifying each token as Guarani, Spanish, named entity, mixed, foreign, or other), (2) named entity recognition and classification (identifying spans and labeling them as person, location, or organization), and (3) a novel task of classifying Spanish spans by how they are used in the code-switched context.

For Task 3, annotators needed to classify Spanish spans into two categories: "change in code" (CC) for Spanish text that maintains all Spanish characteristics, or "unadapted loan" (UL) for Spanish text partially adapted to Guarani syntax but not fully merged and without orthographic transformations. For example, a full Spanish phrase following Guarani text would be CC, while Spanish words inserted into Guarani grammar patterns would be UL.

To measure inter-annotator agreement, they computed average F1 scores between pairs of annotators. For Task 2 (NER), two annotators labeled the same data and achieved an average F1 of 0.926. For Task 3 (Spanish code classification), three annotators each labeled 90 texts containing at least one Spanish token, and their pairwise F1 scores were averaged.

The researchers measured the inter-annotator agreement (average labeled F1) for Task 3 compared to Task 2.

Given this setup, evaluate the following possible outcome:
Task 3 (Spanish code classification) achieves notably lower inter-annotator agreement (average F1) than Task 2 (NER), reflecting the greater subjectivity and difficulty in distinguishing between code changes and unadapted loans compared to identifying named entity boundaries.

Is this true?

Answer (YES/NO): YES